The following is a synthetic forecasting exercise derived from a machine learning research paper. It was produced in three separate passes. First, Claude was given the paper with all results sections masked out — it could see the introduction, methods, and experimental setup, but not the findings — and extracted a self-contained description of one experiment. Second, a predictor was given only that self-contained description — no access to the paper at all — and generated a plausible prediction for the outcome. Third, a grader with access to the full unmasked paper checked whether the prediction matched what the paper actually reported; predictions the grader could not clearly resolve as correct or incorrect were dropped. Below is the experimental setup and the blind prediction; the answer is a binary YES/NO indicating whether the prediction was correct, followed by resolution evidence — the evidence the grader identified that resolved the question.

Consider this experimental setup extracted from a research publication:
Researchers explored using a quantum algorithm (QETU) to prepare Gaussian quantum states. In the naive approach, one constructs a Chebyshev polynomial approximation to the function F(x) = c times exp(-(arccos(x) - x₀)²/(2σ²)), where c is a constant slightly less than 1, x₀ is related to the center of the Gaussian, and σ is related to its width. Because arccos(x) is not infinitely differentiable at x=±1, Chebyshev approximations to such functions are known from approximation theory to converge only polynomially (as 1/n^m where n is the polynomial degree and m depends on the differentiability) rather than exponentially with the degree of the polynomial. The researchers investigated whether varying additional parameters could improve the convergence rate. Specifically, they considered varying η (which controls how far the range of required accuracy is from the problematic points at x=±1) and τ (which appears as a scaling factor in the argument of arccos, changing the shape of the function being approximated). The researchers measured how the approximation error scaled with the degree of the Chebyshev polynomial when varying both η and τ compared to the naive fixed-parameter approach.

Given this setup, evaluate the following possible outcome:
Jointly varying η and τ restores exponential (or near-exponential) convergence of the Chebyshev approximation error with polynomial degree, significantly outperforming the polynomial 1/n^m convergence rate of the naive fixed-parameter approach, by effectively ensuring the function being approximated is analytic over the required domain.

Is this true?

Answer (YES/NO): YES